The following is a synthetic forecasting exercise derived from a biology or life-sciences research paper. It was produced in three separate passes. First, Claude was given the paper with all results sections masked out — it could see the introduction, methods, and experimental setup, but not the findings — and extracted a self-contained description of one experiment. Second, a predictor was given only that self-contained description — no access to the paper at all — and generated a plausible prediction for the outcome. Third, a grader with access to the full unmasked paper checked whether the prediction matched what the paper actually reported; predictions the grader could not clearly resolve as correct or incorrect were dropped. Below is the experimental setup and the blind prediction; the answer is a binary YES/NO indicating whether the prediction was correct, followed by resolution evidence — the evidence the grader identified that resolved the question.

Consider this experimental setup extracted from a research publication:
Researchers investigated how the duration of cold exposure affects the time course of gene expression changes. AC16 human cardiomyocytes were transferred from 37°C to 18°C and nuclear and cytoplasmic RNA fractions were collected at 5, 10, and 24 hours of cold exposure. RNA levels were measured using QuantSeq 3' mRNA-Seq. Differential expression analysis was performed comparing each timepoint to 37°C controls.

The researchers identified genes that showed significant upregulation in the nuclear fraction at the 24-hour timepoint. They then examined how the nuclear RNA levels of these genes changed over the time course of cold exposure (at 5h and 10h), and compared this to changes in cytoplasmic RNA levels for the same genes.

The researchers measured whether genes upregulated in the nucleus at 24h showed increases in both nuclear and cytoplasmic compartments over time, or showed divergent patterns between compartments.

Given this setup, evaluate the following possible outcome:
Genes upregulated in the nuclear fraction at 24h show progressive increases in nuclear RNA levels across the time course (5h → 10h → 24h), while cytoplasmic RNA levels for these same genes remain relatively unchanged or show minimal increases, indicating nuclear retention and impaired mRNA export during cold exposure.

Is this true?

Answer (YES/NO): YES